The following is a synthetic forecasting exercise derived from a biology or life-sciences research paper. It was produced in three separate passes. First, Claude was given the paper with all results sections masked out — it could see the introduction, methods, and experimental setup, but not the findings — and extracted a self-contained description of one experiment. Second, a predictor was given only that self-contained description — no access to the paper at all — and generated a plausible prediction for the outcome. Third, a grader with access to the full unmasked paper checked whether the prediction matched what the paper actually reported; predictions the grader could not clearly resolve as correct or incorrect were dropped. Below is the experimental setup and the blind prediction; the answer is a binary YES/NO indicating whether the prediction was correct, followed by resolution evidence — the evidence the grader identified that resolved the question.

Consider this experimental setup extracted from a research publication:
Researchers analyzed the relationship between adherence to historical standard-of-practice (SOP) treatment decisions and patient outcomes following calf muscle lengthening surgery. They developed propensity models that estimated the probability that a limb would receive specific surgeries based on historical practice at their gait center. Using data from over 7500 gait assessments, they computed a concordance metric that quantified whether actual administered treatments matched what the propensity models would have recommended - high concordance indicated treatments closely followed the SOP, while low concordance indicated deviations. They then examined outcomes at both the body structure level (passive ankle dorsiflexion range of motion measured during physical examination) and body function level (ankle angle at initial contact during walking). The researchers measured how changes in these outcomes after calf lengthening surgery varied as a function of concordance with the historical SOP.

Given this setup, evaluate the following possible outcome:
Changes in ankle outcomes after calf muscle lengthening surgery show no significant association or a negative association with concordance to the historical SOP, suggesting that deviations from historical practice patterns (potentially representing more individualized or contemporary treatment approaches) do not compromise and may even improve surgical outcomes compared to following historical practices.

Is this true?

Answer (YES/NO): NO